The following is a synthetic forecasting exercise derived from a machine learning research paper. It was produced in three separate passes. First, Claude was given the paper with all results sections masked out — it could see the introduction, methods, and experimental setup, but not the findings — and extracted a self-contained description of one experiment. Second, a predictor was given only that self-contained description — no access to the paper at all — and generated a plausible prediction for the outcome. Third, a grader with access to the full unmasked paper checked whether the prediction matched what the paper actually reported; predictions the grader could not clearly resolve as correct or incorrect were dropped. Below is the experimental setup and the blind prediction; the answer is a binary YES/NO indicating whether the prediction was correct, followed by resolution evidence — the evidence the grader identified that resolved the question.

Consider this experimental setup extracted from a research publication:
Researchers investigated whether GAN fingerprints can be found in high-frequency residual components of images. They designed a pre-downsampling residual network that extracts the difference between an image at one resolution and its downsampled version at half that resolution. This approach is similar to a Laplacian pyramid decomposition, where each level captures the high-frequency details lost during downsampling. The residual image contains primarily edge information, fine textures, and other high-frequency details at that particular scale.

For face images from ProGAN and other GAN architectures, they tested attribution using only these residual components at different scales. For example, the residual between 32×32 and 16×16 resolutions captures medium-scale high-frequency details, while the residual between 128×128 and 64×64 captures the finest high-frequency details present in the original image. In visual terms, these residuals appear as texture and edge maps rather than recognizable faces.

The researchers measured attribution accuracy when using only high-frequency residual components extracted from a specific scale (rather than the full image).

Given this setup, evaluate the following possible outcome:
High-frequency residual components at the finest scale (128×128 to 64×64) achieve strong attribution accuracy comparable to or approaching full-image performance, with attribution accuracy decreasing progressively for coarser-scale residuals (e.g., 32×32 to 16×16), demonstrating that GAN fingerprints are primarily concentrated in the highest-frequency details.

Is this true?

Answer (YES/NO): NO